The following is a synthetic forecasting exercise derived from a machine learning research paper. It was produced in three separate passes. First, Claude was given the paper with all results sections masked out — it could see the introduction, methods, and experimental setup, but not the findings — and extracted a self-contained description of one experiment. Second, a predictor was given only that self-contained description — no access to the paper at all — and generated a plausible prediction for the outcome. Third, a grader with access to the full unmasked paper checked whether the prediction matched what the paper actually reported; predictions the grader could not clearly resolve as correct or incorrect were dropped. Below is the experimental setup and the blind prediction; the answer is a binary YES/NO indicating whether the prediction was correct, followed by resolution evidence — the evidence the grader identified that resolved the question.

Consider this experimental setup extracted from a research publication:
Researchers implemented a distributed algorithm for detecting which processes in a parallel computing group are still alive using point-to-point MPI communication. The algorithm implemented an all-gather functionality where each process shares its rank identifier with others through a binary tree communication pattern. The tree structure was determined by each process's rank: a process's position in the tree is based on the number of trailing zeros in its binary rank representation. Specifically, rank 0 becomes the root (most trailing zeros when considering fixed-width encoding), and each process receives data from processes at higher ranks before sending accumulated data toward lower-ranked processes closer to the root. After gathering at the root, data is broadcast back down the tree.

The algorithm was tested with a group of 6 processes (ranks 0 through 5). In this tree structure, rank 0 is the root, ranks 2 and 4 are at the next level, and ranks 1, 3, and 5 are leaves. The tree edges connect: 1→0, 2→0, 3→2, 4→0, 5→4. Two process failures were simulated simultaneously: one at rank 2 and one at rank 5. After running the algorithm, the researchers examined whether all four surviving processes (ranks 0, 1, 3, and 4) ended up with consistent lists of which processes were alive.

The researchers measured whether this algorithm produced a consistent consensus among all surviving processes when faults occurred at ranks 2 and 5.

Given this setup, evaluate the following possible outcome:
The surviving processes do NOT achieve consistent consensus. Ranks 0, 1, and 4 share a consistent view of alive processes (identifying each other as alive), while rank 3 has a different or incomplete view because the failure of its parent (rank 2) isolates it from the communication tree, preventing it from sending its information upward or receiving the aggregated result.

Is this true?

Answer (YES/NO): YES